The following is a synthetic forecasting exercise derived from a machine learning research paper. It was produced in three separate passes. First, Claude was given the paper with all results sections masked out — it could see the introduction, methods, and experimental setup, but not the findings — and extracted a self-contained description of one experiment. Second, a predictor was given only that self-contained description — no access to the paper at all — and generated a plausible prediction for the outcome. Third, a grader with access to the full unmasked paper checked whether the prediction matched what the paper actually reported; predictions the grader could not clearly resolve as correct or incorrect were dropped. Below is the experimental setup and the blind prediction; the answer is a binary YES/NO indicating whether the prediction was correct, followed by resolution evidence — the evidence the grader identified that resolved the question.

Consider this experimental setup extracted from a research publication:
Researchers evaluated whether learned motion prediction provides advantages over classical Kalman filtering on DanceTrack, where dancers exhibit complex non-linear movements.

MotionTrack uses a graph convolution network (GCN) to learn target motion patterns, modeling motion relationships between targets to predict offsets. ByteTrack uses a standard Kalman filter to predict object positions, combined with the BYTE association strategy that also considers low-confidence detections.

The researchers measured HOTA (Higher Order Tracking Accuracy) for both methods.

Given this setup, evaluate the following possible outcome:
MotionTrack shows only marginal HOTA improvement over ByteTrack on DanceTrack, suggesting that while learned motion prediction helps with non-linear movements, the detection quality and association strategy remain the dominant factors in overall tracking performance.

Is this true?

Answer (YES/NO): YES